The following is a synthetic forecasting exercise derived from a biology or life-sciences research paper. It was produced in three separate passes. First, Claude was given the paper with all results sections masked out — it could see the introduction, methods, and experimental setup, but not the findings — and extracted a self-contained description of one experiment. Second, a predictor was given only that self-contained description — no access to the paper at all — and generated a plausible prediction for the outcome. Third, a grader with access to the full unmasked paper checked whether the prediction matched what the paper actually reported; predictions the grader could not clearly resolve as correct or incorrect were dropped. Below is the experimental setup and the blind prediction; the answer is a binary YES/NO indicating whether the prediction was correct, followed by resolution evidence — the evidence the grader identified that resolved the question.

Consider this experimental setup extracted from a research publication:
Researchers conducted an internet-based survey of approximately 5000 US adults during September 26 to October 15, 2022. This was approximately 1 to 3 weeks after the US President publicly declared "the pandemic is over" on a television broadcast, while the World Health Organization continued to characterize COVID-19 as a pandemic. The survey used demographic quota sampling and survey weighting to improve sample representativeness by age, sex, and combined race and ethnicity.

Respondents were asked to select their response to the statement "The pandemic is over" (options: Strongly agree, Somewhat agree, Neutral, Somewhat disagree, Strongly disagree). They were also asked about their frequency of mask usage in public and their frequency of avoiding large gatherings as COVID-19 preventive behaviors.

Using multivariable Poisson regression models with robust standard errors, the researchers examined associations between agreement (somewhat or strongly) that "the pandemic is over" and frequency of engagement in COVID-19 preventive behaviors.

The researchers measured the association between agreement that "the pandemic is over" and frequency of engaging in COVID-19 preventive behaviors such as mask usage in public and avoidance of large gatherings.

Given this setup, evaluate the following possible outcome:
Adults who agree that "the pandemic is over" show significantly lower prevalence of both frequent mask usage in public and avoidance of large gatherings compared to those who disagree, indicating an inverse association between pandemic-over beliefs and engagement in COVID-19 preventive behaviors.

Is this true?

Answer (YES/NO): YES